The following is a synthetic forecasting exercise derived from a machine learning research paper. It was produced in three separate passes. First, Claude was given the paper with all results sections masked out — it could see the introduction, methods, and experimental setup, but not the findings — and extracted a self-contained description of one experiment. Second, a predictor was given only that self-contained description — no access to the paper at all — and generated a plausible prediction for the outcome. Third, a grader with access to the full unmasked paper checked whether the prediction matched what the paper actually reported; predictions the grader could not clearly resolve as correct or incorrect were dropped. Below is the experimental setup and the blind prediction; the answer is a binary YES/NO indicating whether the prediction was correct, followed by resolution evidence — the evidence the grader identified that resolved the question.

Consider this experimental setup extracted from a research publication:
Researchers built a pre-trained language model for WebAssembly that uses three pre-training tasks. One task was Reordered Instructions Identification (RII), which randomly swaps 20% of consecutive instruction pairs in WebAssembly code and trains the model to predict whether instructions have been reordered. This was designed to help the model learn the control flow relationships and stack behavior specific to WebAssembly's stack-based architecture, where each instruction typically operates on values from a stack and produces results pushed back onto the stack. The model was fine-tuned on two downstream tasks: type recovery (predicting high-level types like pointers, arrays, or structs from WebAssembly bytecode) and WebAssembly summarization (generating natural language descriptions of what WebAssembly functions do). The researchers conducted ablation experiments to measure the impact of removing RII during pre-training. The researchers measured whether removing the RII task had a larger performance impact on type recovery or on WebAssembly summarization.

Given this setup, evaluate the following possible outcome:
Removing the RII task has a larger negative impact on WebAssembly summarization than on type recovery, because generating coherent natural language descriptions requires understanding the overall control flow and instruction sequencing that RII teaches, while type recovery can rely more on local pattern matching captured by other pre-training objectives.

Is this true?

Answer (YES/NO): NO